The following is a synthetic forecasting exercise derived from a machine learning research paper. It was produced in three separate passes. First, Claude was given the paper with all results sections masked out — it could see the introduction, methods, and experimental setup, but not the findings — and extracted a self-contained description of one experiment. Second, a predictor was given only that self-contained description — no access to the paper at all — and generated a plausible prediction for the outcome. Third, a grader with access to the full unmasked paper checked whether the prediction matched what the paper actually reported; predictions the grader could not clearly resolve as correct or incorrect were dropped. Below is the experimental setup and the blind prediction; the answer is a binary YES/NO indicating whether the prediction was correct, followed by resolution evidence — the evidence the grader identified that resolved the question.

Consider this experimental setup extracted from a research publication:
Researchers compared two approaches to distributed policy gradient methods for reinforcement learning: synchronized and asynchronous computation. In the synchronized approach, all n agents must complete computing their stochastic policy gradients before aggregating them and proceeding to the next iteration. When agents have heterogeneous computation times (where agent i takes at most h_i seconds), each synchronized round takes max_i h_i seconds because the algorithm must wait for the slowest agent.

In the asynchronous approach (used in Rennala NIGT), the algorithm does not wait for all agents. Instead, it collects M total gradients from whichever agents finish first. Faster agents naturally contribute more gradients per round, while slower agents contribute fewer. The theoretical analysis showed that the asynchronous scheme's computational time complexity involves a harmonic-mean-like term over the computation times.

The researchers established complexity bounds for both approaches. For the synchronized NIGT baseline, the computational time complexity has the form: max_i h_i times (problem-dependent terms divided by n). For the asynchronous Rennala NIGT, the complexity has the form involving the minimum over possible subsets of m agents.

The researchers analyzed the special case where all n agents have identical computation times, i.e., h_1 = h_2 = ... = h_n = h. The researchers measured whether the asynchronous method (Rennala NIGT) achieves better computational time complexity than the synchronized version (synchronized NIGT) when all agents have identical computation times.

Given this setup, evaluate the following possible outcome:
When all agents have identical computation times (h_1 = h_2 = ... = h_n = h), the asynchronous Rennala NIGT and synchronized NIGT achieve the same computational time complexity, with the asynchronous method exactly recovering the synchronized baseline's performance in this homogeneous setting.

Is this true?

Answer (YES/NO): NO